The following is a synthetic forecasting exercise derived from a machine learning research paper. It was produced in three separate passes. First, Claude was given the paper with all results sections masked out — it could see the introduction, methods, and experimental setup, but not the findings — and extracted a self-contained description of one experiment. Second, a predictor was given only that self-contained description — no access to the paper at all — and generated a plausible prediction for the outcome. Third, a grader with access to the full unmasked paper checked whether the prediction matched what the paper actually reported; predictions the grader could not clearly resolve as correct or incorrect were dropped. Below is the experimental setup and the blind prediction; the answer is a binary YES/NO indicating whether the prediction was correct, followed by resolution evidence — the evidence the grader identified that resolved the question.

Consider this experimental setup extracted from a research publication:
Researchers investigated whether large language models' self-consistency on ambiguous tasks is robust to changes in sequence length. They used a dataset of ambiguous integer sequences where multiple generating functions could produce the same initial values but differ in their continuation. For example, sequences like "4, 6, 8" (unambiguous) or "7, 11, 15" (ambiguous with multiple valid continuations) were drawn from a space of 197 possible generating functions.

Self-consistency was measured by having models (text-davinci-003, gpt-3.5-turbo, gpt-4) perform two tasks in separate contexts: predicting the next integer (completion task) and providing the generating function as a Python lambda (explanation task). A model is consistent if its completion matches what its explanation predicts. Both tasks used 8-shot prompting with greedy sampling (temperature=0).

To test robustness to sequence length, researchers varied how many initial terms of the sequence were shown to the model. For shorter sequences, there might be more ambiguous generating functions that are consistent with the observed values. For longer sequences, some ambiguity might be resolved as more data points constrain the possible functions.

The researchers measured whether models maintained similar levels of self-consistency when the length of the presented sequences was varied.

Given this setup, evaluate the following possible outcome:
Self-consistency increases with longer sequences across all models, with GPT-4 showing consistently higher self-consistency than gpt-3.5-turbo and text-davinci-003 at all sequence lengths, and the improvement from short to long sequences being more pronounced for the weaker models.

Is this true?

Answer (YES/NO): NO